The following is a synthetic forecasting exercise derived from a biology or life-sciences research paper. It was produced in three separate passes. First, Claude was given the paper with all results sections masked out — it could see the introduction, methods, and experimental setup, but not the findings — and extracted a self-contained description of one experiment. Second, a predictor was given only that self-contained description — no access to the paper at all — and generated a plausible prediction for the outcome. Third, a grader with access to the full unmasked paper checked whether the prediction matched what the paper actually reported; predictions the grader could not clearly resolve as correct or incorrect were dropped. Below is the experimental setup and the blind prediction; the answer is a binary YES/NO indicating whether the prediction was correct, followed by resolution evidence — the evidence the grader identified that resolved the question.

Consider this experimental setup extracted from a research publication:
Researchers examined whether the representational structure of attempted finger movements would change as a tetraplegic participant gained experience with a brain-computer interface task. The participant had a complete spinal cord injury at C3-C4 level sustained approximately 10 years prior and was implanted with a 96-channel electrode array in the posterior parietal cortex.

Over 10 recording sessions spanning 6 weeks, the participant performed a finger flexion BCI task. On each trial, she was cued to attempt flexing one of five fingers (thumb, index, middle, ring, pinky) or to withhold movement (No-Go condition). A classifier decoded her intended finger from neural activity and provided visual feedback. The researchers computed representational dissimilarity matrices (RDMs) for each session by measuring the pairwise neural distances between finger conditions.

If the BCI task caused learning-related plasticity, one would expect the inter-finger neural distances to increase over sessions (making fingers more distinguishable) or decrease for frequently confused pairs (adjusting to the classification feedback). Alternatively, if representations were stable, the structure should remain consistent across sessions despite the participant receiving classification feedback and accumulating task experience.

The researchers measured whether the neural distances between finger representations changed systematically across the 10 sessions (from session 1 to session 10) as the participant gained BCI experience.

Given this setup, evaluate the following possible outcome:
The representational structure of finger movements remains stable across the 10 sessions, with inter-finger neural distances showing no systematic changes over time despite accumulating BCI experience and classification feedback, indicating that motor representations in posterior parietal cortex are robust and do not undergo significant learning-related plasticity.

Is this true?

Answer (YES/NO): YES